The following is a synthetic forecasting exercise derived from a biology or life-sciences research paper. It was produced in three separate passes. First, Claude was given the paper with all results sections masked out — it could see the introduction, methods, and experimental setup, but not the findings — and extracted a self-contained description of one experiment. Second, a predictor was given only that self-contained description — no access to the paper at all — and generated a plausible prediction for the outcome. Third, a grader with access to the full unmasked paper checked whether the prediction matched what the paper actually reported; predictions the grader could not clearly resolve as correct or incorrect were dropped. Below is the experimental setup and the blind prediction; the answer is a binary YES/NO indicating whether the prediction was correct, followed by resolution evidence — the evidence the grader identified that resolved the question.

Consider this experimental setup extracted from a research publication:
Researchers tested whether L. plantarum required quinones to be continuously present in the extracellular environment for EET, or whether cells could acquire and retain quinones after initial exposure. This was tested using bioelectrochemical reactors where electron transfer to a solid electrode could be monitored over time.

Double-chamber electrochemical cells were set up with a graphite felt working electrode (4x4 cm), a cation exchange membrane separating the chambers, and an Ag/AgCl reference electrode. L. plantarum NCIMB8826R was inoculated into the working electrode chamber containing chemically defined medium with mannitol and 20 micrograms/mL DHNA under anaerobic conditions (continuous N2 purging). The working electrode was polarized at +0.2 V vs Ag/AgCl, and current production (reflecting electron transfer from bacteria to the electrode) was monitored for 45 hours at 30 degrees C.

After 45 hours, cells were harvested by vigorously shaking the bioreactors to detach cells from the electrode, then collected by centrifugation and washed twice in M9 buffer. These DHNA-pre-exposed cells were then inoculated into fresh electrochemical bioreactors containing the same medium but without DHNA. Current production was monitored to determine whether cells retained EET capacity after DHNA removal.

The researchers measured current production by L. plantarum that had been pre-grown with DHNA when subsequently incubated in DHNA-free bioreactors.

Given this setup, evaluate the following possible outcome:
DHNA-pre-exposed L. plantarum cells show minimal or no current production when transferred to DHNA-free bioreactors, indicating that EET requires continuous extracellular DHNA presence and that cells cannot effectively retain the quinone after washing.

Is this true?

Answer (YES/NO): YES